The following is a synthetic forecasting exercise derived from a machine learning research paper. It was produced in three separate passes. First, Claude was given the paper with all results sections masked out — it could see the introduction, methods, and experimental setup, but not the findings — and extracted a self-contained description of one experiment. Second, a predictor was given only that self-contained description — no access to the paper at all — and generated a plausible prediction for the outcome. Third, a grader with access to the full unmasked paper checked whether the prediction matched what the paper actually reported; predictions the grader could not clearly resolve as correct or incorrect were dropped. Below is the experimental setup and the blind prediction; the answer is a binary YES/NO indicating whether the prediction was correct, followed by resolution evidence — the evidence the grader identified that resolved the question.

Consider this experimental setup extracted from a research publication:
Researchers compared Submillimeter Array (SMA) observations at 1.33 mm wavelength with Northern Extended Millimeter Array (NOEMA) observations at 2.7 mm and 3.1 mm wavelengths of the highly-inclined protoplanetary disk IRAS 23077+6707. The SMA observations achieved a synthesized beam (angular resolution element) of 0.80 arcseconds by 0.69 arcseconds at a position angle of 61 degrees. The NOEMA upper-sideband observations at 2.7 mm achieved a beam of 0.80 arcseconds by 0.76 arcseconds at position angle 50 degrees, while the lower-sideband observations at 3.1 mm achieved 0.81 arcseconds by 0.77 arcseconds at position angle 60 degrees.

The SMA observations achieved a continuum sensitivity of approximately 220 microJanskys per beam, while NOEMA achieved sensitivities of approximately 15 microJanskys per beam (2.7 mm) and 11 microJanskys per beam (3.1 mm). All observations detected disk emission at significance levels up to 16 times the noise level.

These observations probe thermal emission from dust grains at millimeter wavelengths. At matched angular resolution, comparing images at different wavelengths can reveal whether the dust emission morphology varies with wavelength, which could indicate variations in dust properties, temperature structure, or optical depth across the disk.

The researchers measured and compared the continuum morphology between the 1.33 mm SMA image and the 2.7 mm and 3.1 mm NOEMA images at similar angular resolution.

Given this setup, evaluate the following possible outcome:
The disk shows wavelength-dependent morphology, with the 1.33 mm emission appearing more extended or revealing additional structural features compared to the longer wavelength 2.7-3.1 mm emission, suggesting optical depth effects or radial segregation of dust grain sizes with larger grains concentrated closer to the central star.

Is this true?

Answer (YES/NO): NO